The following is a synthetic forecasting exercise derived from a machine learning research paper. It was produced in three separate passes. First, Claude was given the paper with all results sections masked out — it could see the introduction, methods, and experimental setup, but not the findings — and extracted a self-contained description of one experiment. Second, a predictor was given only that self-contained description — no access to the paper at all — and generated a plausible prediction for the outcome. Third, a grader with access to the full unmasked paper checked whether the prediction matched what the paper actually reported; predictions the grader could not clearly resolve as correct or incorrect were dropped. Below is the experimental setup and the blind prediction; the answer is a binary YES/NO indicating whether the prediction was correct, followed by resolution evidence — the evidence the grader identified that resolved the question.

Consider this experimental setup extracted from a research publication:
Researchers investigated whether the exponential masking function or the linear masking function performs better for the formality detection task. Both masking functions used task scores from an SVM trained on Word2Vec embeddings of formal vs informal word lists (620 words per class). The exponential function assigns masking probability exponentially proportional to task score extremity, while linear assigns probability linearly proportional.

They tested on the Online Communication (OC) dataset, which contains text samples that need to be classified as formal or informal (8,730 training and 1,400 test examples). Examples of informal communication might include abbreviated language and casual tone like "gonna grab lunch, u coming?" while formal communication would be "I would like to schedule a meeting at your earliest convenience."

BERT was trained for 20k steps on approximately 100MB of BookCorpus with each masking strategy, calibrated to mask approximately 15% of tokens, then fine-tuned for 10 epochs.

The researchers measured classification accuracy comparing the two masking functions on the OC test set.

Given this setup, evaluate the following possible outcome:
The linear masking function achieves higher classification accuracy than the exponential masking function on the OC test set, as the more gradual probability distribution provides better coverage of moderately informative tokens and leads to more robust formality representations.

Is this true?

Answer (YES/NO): NO